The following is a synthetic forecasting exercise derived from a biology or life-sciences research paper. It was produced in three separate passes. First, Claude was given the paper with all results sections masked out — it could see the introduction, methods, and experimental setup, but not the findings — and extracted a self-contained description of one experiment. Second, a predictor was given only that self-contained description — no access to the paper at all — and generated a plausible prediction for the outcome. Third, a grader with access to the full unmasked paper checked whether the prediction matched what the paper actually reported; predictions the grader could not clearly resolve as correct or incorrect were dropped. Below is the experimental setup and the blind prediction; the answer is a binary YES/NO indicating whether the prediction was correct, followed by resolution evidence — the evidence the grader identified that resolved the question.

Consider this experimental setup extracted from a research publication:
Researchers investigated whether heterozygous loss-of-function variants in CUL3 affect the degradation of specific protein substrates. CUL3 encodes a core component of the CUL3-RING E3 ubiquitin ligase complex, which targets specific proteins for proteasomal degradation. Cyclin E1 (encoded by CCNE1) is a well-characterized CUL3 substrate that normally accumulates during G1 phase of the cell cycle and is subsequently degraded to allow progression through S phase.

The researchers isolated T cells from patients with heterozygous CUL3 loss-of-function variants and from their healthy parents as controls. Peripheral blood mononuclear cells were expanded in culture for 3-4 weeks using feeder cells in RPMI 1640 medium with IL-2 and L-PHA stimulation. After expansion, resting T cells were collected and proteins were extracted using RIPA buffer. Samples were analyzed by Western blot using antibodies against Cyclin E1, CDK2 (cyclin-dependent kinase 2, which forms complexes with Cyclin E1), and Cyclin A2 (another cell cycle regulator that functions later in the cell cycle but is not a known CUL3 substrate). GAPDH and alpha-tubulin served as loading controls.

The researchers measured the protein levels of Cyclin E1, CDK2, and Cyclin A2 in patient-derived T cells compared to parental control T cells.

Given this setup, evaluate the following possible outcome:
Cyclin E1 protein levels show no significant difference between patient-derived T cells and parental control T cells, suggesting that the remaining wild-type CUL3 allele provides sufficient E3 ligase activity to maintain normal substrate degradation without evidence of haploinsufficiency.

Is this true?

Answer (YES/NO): NO